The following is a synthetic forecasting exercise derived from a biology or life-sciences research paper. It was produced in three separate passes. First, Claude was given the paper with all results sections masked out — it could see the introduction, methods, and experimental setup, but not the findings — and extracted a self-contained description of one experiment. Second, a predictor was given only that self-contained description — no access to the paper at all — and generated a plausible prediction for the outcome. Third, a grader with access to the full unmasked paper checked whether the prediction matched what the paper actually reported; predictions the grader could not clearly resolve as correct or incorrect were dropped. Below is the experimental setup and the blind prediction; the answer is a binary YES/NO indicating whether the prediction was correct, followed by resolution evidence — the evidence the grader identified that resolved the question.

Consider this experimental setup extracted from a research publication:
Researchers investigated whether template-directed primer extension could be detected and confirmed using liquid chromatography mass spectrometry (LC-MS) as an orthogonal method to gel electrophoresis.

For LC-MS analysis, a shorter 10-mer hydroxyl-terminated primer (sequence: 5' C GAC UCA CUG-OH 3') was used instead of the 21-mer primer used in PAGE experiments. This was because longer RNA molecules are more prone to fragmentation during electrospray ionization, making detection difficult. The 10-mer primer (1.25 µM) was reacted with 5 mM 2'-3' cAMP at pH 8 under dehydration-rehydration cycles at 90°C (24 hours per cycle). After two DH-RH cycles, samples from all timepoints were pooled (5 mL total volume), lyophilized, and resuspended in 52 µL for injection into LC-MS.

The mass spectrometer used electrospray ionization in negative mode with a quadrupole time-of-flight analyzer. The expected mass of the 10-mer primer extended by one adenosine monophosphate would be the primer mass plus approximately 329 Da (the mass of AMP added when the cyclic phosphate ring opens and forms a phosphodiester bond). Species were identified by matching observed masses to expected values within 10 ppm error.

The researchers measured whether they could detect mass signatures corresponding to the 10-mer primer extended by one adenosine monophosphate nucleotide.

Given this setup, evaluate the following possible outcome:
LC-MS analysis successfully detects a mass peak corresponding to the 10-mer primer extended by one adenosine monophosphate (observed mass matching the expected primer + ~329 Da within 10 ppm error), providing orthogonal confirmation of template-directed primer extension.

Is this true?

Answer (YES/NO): YES